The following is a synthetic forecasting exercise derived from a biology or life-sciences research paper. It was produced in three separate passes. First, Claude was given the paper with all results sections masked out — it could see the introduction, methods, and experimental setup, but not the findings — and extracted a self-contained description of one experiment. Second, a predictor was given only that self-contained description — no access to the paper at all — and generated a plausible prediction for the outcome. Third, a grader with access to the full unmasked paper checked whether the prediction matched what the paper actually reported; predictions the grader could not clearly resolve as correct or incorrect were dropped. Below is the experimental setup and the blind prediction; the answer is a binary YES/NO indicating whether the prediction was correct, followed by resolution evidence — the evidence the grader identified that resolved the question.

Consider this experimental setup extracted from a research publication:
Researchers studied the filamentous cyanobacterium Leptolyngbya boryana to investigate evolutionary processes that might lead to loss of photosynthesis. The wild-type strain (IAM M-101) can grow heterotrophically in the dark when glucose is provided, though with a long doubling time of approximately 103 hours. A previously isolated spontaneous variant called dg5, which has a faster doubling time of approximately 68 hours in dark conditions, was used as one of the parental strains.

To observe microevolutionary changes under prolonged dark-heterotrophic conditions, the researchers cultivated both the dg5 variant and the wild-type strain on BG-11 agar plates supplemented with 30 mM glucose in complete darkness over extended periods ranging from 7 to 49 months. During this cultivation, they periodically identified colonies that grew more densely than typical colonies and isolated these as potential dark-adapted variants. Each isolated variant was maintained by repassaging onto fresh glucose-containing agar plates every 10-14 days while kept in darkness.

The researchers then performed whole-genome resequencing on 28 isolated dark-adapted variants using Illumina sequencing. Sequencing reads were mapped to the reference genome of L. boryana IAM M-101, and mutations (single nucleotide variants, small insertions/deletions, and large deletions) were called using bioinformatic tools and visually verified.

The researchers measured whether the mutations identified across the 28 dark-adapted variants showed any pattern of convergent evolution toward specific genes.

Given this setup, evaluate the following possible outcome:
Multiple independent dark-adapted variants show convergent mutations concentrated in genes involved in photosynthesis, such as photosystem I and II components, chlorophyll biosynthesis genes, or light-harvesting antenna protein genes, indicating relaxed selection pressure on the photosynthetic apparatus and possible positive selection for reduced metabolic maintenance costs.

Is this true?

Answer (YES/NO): NO